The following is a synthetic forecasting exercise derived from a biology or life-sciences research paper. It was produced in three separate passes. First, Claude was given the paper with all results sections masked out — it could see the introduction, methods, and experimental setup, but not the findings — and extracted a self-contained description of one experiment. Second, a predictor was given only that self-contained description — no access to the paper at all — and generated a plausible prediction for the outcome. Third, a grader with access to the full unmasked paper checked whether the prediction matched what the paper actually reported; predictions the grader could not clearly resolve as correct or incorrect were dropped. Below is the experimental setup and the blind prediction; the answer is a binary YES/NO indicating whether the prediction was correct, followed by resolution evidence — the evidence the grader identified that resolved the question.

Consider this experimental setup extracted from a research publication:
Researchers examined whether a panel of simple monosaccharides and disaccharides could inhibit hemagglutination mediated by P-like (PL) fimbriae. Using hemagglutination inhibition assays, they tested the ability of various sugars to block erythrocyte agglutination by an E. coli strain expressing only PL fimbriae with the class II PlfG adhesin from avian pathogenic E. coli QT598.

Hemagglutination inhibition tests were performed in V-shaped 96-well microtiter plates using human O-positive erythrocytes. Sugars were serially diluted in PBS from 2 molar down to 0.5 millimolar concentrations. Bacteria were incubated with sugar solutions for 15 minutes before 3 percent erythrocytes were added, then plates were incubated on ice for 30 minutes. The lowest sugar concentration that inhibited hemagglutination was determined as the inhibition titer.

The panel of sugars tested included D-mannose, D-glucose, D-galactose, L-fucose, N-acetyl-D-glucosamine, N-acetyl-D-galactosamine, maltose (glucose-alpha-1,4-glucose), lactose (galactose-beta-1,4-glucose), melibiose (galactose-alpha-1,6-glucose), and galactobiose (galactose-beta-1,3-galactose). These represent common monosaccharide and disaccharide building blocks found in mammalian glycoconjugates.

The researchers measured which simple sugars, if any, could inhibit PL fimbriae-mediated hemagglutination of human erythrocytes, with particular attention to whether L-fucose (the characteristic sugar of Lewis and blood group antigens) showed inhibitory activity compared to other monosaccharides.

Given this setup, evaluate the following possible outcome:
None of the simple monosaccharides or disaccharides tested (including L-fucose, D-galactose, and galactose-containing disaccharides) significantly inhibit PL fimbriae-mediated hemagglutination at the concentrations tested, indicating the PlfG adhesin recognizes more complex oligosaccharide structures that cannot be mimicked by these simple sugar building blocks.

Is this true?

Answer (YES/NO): NO